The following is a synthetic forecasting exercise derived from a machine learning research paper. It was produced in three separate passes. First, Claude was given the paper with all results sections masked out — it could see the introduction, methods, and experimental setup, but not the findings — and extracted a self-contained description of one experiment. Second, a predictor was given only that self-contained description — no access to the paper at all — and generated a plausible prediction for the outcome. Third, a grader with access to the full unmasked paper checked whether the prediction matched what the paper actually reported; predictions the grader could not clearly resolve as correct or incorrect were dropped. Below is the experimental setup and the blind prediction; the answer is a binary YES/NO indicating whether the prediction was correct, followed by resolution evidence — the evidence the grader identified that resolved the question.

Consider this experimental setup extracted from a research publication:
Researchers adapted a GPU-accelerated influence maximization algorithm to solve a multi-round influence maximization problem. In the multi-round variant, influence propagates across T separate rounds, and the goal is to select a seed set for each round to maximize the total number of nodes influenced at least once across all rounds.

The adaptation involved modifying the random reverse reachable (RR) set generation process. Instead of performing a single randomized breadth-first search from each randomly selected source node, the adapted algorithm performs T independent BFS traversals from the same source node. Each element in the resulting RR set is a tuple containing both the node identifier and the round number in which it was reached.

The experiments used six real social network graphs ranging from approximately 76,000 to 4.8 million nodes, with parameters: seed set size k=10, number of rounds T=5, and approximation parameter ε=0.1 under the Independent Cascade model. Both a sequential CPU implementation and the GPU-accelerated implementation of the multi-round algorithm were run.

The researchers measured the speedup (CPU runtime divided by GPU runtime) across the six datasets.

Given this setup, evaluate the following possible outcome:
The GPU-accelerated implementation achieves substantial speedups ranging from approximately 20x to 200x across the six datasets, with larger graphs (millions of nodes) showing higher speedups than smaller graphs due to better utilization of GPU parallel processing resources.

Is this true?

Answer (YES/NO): NO